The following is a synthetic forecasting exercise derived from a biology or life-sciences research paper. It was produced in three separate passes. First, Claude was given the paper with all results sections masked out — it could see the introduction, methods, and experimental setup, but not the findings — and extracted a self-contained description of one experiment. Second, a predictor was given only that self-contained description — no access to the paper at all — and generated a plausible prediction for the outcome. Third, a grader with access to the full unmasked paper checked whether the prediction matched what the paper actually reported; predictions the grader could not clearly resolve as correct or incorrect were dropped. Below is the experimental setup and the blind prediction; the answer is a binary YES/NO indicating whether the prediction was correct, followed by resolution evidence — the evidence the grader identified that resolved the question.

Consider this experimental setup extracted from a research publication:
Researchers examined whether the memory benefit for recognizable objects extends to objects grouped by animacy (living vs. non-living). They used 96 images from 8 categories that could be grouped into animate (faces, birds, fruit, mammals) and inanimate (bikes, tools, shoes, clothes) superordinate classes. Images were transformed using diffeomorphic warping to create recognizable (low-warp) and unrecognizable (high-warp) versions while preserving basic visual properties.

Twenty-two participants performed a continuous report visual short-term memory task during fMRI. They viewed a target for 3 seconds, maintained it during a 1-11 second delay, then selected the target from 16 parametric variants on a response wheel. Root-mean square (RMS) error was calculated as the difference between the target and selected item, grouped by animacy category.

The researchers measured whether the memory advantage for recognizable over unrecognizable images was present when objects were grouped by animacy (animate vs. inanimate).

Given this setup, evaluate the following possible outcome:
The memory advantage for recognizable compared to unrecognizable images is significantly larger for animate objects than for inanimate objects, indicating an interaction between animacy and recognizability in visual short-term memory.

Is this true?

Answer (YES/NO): NO